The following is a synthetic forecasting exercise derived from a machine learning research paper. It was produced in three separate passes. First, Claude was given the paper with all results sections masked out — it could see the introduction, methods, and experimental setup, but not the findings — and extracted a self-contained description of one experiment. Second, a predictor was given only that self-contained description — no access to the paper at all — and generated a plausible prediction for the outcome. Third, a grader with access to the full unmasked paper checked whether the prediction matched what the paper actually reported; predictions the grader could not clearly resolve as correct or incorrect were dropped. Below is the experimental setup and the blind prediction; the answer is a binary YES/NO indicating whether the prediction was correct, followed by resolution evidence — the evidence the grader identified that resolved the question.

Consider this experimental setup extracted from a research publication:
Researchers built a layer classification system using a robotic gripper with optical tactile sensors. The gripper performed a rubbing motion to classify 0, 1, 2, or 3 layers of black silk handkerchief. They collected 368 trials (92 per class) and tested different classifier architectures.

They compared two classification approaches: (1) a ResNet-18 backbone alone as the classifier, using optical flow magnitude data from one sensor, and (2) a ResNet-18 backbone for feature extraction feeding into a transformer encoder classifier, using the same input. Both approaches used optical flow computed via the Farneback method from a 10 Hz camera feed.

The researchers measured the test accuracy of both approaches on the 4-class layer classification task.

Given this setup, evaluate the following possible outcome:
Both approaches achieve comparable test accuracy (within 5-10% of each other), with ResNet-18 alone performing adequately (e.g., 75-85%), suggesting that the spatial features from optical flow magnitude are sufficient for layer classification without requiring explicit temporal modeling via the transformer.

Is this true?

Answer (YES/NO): NO